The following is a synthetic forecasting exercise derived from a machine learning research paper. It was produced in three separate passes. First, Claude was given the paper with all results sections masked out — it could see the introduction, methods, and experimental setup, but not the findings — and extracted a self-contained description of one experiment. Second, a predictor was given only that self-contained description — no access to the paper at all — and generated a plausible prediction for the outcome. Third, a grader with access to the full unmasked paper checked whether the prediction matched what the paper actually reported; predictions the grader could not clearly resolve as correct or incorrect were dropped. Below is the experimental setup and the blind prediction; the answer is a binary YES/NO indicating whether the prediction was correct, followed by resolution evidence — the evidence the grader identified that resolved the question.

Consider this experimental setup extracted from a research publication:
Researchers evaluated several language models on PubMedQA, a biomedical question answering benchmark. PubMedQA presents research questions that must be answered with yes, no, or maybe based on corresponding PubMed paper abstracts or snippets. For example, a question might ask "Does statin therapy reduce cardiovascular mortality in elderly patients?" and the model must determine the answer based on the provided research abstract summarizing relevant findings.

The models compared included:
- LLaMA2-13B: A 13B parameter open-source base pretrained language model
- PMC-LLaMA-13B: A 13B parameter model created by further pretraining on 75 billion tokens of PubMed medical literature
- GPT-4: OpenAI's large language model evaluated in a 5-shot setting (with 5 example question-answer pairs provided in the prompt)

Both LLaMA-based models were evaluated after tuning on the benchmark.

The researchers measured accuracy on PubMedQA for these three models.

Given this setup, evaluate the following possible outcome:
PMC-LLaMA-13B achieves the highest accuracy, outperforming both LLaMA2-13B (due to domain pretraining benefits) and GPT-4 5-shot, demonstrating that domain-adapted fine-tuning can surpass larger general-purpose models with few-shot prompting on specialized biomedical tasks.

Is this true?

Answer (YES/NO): YES